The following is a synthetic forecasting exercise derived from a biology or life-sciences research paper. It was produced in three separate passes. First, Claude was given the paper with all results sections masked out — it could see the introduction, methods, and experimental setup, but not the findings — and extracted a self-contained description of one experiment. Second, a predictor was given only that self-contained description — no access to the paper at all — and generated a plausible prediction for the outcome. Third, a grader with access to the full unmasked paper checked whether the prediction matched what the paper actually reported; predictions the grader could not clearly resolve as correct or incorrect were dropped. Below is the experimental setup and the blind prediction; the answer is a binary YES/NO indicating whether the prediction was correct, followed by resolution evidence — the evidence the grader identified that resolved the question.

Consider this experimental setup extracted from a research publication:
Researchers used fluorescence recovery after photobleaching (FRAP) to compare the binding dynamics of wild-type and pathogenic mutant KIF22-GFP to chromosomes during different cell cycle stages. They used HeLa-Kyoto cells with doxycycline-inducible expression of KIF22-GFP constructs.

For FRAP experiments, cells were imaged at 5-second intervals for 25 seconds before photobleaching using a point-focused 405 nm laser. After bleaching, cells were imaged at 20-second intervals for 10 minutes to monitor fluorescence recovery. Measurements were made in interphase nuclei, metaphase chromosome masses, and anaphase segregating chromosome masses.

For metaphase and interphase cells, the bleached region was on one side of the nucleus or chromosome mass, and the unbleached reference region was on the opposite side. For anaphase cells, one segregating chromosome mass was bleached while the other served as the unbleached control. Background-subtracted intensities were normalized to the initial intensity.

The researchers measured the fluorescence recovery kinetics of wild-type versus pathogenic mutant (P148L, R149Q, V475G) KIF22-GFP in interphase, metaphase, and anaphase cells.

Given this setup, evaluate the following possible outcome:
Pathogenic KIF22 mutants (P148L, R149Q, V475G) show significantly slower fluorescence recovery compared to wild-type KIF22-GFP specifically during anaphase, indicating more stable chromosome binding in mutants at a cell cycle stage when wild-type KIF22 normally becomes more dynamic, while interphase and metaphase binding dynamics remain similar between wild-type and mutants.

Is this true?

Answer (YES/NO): NO